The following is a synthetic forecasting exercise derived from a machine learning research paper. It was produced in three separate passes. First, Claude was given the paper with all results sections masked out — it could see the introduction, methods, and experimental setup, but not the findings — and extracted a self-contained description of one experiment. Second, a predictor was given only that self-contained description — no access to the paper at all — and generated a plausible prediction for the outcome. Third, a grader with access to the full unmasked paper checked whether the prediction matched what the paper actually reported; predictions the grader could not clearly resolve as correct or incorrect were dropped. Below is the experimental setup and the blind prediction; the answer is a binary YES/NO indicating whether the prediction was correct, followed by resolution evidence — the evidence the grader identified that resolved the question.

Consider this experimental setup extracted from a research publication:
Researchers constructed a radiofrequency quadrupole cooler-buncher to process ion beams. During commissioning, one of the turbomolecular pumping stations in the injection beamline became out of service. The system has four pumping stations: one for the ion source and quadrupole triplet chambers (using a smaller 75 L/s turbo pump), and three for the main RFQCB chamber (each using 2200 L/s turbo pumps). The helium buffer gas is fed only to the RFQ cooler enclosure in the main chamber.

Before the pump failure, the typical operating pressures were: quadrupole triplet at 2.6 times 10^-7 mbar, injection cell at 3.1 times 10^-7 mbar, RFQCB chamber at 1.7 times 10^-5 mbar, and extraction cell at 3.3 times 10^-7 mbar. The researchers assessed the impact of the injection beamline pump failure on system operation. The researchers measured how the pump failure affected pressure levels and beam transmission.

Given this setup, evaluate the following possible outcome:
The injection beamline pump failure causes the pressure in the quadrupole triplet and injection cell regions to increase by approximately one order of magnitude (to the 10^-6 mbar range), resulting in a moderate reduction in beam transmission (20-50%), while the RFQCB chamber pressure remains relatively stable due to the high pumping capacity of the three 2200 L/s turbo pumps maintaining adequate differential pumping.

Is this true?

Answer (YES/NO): NO